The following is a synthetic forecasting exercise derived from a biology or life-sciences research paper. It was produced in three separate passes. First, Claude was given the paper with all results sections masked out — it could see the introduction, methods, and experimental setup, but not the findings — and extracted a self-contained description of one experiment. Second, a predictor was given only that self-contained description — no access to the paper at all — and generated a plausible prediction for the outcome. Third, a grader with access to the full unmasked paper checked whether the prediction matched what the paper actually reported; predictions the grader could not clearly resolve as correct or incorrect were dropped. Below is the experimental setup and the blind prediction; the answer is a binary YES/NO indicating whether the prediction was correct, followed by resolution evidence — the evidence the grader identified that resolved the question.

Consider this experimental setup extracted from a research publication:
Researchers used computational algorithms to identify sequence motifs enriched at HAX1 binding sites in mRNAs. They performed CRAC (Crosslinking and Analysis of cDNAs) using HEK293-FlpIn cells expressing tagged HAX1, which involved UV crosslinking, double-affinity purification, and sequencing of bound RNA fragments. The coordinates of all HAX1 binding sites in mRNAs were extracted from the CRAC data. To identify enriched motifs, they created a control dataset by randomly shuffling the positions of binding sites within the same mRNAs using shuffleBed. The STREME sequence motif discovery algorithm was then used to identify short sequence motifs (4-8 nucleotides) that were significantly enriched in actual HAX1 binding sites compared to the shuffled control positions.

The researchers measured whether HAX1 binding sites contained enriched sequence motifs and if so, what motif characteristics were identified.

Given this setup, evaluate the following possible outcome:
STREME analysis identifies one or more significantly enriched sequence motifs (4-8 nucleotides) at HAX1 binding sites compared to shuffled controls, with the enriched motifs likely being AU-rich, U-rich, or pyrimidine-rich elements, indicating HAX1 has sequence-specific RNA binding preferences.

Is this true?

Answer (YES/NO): NO